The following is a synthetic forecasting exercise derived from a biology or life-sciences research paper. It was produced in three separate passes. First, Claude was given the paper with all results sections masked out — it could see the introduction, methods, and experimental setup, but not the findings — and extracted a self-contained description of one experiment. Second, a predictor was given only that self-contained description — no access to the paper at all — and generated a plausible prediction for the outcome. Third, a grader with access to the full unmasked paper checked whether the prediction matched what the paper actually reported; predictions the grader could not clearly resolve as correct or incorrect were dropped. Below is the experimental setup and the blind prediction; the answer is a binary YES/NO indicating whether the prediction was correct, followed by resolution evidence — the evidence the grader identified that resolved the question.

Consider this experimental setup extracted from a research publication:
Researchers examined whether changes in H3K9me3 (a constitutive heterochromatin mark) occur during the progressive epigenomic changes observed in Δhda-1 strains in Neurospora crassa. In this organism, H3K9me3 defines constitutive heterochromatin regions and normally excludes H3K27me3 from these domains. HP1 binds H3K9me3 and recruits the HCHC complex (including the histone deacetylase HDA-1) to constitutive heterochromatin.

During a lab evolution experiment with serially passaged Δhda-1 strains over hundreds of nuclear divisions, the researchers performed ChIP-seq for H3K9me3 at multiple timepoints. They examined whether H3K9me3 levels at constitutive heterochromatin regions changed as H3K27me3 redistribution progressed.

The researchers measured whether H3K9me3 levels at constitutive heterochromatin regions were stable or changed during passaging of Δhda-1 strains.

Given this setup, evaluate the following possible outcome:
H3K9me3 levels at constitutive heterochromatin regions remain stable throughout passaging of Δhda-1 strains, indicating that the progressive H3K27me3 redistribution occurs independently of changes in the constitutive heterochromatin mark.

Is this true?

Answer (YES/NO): NO